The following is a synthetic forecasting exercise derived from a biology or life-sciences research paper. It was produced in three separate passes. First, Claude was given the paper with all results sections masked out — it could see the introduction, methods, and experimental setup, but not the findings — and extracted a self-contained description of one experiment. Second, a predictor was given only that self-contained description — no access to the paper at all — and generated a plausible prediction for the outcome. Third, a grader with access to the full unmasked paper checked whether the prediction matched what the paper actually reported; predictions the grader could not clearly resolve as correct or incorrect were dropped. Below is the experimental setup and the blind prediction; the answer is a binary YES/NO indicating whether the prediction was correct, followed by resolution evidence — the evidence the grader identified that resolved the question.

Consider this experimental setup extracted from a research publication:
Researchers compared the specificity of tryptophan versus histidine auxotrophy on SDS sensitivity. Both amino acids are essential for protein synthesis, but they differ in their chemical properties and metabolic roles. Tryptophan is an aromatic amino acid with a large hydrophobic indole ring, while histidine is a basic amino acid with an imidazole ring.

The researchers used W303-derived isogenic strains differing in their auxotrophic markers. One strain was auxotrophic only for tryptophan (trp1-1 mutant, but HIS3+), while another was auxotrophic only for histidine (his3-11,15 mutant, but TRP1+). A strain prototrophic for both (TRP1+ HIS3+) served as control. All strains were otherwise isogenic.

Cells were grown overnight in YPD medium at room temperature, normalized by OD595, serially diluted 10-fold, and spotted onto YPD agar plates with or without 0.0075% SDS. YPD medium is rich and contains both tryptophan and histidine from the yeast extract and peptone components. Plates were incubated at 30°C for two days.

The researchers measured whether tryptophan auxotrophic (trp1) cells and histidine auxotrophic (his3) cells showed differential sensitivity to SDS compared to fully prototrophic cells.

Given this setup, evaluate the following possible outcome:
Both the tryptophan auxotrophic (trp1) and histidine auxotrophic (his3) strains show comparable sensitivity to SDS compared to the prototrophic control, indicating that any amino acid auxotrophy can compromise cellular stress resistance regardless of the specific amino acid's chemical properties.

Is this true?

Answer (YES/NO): NO